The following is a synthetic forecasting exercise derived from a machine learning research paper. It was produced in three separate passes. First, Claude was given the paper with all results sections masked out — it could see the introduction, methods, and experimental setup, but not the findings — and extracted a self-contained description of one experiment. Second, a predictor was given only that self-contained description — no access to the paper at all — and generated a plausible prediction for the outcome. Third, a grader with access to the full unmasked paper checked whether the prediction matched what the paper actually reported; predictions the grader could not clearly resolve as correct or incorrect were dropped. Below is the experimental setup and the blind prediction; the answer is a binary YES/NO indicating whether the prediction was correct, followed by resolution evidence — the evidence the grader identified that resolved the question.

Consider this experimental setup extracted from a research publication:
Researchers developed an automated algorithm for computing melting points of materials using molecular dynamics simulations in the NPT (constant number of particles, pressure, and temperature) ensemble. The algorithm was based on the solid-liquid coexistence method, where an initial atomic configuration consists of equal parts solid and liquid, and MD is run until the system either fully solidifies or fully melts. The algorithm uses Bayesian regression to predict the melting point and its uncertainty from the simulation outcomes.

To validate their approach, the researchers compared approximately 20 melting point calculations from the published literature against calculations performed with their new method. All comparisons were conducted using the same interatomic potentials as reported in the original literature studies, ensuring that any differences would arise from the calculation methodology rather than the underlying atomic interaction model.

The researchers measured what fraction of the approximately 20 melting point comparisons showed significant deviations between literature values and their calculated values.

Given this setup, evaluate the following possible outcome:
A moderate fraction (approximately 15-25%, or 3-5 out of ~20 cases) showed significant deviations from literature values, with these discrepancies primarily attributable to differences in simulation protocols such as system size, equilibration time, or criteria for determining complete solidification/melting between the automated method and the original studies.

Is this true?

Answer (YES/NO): NO